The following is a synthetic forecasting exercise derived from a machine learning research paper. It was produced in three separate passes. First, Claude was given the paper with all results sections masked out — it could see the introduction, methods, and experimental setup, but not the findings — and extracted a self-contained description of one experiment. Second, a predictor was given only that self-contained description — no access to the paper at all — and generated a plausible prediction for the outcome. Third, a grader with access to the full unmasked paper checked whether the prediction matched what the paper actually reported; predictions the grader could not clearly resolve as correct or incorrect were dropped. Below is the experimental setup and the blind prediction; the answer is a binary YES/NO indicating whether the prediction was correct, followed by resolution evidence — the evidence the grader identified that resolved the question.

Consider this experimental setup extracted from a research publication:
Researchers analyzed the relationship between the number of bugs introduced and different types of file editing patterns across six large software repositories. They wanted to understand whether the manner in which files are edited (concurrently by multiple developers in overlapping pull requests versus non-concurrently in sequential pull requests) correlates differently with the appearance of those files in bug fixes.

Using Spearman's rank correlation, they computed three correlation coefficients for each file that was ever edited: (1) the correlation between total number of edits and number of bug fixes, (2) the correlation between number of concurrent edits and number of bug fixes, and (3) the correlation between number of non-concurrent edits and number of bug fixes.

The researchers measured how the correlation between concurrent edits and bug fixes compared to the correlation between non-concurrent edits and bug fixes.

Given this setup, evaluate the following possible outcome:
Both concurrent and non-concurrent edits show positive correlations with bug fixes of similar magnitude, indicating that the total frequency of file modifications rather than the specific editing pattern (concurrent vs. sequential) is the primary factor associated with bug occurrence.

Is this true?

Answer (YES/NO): NO